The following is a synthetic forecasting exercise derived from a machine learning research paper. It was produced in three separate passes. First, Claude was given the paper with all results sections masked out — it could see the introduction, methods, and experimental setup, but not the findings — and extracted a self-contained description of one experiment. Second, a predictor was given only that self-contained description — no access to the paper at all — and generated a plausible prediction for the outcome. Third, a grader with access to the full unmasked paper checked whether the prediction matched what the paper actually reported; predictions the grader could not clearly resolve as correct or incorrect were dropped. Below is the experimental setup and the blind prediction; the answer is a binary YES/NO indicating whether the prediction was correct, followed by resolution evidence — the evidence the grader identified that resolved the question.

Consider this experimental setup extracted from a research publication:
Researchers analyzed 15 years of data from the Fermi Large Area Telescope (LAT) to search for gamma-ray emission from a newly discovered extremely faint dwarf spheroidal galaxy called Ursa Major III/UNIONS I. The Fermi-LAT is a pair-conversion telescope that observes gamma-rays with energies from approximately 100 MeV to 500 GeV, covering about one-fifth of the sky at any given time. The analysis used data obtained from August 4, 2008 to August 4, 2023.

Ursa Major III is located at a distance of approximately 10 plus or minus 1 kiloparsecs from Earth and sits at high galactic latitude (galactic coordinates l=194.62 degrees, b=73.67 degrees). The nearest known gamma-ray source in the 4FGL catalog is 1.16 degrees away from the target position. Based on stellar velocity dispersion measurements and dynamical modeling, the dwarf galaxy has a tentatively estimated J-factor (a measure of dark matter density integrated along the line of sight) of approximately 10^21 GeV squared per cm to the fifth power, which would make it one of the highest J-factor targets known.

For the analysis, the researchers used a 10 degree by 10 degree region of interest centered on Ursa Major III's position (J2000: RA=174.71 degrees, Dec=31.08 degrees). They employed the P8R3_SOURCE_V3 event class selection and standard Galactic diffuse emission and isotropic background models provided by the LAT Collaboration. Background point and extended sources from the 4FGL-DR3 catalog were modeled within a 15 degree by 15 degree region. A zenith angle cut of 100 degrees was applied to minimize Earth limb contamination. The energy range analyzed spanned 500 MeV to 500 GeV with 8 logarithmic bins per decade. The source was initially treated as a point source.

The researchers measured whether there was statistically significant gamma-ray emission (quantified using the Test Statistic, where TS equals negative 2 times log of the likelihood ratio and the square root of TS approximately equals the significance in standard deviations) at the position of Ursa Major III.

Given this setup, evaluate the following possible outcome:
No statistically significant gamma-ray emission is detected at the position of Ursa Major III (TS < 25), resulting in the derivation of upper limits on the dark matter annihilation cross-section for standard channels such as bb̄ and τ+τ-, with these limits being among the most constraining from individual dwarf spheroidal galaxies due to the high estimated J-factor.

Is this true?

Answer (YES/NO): YES